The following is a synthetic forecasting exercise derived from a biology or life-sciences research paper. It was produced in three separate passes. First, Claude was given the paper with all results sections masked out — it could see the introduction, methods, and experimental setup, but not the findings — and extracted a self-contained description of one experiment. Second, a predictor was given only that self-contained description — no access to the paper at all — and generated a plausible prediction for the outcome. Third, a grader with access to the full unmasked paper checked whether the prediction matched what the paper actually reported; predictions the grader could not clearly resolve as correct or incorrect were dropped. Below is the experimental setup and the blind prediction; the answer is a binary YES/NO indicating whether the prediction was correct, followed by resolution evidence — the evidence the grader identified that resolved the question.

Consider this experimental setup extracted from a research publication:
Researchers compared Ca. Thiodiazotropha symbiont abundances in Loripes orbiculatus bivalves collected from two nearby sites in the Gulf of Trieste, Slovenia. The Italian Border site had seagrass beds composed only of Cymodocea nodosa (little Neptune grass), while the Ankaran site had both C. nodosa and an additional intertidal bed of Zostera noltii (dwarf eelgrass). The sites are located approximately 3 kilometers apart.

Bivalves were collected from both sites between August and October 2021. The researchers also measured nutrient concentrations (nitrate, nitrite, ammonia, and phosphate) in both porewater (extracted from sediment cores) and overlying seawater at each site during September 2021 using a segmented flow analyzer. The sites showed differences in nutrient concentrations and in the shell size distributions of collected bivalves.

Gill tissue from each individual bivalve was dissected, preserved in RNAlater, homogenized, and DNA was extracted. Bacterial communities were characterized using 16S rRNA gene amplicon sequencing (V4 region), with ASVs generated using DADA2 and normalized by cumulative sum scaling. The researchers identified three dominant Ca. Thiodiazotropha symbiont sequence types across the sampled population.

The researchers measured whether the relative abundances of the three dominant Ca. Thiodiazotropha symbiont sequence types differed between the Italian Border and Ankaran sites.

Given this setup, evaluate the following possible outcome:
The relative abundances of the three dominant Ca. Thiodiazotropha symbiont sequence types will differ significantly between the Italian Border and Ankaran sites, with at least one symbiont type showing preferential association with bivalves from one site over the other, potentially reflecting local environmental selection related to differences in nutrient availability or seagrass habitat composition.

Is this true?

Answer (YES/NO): NO